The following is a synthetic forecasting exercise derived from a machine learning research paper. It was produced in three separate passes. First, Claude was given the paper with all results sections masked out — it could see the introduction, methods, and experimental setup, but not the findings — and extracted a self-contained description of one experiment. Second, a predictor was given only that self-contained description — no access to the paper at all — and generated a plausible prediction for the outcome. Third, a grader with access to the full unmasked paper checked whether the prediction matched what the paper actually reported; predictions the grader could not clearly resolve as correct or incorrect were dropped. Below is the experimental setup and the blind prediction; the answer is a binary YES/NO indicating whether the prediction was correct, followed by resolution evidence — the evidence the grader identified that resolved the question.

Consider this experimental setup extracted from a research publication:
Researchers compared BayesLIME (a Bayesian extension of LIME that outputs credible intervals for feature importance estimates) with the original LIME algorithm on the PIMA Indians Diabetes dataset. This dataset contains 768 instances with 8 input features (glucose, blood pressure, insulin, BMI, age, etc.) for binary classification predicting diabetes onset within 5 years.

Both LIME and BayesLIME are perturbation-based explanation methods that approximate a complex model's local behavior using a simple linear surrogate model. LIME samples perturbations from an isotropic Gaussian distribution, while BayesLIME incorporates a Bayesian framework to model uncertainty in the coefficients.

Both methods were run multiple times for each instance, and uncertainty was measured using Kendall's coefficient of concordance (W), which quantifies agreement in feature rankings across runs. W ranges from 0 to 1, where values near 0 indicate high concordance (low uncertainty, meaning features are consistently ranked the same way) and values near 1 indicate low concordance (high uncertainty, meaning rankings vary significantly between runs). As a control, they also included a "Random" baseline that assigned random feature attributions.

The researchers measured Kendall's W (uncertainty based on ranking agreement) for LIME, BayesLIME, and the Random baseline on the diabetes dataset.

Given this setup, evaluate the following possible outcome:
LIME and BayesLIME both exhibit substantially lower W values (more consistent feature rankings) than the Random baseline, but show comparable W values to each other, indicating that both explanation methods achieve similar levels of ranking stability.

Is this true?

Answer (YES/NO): NO